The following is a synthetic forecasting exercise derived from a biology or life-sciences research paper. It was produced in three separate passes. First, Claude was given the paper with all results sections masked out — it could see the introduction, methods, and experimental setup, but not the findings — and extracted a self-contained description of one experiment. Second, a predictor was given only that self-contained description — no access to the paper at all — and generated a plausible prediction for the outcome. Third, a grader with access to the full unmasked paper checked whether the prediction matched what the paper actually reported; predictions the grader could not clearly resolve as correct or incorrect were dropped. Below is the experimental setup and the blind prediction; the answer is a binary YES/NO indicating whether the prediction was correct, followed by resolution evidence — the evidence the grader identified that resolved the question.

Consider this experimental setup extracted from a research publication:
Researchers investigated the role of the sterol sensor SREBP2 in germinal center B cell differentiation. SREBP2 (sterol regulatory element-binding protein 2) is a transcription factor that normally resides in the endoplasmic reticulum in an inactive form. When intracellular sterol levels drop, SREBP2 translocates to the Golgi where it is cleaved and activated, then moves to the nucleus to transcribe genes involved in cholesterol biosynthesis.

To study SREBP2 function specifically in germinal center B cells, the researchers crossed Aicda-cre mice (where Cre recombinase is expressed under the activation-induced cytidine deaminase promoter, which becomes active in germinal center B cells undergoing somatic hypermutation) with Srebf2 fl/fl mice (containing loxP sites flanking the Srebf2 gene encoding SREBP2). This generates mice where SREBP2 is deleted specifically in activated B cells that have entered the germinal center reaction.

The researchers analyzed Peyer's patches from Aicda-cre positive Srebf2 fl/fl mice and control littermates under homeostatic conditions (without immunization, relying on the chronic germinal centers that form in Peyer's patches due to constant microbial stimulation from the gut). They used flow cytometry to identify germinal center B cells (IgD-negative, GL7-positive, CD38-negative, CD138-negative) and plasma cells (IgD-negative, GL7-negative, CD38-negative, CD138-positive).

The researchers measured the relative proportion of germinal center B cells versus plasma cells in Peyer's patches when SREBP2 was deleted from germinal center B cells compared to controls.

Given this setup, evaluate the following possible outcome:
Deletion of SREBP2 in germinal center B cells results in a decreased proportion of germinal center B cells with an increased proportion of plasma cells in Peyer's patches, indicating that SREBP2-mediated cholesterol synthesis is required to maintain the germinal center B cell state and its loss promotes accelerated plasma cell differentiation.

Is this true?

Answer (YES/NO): NO